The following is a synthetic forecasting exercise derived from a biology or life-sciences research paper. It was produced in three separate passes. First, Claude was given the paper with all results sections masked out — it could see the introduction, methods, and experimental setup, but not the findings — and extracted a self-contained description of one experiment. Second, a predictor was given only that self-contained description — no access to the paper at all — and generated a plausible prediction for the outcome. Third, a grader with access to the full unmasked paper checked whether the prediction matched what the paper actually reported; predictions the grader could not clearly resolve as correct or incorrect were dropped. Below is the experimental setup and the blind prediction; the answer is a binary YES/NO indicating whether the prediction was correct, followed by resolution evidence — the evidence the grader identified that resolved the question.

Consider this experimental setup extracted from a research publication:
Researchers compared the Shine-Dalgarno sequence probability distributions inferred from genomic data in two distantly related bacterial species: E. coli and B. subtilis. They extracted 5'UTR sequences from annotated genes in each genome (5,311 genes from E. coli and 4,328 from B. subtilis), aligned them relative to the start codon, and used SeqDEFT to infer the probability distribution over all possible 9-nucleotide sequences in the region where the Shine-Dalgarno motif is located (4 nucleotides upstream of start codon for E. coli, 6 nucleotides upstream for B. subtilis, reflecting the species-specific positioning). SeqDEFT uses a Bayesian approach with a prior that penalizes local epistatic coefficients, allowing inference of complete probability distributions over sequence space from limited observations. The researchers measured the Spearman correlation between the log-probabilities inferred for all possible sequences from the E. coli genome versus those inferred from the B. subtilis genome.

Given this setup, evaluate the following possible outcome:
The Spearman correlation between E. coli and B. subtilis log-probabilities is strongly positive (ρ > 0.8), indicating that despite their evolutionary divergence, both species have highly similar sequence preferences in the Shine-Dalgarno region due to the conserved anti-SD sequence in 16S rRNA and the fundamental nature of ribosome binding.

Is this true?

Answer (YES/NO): YES